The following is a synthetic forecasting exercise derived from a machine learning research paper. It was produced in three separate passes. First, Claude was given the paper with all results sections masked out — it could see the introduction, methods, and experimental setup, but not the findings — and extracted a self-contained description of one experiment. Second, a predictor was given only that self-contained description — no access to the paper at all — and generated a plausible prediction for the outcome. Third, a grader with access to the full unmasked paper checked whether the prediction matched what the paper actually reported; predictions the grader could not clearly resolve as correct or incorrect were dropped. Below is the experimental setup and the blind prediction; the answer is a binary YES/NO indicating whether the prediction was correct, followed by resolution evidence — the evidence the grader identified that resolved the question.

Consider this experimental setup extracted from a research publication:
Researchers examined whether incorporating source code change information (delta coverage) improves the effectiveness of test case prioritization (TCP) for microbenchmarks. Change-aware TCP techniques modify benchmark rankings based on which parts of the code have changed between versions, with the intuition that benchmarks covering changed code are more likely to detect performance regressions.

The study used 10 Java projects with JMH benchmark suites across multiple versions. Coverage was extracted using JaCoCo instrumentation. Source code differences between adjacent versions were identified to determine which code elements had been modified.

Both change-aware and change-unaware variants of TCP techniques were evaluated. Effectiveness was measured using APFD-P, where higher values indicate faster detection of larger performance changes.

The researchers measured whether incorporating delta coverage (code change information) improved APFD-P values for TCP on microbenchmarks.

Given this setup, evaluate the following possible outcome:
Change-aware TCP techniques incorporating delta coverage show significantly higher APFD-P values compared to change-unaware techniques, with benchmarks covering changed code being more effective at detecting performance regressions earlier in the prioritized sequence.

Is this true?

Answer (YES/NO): NO